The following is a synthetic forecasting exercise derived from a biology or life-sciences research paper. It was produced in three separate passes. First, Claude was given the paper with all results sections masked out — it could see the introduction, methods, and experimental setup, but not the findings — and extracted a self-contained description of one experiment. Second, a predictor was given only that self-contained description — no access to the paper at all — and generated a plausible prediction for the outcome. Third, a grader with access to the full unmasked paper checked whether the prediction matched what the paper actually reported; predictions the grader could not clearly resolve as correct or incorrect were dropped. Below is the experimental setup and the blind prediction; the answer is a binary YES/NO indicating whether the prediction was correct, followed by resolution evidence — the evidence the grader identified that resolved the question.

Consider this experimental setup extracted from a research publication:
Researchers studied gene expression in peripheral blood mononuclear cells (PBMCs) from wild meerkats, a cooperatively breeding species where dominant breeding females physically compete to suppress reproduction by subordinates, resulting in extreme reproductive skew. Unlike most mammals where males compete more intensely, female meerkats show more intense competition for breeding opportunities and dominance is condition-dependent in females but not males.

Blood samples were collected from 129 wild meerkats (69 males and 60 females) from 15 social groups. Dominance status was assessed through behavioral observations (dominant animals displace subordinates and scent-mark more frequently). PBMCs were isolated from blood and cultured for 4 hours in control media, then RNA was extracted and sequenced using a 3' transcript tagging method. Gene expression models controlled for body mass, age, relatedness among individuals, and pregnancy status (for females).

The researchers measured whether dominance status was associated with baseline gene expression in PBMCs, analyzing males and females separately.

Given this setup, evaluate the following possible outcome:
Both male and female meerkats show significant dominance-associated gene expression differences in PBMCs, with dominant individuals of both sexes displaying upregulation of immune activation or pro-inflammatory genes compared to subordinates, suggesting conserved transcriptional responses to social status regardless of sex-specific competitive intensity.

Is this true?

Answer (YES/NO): NO